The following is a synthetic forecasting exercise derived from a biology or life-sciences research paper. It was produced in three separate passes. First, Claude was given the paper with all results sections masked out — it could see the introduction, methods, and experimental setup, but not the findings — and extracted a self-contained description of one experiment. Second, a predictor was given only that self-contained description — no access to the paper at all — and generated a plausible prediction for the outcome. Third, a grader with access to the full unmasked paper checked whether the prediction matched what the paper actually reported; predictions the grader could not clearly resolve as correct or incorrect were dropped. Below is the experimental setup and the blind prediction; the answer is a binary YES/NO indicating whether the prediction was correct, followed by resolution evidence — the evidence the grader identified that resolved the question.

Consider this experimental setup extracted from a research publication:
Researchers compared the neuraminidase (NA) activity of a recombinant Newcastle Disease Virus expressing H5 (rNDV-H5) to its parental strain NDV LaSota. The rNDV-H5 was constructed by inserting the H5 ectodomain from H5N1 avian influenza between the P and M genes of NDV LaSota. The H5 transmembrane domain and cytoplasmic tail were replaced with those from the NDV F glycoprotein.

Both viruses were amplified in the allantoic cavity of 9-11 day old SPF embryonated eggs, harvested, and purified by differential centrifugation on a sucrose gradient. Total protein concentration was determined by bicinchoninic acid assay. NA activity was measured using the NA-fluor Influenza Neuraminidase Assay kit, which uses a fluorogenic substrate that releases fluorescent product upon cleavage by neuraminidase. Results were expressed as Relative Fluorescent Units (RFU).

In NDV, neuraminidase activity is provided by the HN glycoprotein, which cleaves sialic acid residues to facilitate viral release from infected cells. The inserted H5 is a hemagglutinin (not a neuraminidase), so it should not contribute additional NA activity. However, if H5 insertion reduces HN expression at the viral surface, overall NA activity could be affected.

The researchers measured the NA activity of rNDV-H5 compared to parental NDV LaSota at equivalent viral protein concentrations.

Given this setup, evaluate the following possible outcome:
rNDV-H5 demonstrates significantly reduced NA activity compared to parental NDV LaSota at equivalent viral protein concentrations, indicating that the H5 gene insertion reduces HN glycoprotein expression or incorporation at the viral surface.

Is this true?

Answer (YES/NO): NO